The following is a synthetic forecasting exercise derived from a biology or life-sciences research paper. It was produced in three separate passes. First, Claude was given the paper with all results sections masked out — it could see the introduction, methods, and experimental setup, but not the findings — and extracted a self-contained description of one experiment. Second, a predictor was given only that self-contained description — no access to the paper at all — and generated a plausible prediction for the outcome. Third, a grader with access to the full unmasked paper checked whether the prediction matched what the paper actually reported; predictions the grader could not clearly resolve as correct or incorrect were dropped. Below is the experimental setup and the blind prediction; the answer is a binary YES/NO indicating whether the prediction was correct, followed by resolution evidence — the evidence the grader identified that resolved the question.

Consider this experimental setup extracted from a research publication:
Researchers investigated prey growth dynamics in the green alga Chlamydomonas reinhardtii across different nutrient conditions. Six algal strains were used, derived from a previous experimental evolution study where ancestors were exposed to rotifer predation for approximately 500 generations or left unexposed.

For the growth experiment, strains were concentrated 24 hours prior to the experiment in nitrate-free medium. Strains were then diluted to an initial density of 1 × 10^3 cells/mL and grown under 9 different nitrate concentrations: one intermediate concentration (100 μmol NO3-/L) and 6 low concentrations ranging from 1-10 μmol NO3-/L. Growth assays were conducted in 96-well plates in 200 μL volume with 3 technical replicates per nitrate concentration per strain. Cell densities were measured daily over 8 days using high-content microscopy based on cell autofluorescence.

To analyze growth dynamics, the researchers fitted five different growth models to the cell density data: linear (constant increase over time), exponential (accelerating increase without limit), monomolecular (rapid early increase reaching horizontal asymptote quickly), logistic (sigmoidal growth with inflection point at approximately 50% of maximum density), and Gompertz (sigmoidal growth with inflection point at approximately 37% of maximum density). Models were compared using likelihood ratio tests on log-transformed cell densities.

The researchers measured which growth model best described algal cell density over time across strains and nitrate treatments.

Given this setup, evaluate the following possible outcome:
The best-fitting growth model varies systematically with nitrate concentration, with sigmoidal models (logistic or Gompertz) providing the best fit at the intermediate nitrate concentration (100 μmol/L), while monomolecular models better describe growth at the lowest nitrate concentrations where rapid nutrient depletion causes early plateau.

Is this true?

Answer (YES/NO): NO